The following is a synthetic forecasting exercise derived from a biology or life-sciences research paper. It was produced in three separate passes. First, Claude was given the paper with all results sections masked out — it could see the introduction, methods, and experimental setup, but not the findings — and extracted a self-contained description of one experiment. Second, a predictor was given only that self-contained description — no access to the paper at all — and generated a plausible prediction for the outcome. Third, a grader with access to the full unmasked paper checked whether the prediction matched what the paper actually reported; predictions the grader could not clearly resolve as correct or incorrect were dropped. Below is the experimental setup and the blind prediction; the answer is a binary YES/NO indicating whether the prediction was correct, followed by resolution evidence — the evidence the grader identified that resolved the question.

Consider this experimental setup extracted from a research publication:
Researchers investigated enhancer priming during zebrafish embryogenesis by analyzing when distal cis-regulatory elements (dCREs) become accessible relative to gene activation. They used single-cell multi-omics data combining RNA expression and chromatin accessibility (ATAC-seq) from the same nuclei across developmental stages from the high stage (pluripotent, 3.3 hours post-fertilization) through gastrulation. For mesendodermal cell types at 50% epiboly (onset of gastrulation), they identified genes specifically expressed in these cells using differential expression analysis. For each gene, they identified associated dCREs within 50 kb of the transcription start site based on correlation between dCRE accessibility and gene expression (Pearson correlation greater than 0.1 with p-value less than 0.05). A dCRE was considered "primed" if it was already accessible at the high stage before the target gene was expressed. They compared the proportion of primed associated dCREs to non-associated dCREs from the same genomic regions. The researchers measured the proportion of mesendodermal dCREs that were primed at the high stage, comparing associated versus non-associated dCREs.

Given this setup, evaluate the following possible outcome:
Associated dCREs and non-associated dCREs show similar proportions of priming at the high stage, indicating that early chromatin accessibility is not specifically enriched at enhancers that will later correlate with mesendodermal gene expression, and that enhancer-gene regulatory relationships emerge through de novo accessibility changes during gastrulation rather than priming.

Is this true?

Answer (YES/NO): NO